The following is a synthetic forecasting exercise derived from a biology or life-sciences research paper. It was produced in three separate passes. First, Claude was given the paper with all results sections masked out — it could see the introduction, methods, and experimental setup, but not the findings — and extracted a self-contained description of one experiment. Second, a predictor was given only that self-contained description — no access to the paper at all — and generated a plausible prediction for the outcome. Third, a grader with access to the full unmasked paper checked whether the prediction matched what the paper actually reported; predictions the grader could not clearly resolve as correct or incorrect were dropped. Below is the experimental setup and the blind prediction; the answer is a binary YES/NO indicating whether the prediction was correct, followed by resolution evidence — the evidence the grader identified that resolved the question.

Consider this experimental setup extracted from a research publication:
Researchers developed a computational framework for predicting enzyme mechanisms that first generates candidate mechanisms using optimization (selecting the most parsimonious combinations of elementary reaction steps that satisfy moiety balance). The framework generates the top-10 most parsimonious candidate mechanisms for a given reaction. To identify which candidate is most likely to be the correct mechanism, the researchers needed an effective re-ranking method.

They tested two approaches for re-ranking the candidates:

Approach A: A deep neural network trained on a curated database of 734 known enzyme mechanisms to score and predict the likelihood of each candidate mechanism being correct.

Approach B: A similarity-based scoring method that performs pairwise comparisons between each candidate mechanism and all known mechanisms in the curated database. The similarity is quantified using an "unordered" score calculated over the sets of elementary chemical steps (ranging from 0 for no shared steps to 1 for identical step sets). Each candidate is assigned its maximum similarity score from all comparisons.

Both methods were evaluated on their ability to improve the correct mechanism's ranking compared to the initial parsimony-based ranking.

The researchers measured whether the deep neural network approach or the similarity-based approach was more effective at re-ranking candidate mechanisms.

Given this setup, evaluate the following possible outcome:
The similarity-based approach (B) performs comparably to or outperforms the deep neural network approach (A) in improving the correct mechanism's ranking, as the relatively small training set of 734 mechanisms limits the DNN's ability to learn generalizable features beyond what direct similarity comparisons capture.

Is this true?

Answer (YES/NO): YES